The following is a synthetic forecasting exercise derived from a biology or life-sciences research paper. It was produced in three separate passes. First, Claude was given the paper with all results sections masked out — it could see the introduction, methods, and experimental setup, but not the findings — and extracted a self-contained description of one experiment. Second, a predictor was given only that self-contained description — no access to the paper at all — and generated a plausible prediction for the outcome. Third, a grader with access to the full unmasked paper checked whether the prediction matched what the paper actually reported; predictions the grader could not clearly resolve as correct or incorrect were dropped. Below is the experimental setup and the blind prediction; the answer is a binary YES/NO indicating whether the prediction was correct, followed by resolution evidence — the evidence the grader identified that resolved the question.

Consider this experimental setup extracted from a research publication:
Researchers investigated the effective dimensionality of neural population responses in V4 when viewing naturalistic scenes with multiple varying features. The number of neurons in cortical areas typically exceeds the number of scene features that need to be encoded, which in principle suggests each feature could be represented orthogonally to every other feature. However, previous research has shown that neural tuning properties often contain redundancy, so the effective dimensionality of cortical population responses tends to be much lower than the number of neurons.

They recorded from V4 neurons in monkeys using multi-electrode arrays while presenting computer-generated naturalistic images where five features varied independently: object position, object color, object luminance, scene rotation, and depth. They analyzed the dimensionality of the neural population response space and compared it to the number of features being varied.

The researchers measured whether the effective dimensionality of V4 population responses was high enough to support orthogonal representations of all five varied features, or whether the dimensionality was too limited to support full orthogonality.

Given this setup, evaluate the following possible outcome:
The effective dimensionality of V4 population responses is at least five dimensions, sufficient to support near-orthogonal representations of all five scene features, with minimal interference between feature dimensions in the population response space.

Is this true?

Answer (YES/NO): YES